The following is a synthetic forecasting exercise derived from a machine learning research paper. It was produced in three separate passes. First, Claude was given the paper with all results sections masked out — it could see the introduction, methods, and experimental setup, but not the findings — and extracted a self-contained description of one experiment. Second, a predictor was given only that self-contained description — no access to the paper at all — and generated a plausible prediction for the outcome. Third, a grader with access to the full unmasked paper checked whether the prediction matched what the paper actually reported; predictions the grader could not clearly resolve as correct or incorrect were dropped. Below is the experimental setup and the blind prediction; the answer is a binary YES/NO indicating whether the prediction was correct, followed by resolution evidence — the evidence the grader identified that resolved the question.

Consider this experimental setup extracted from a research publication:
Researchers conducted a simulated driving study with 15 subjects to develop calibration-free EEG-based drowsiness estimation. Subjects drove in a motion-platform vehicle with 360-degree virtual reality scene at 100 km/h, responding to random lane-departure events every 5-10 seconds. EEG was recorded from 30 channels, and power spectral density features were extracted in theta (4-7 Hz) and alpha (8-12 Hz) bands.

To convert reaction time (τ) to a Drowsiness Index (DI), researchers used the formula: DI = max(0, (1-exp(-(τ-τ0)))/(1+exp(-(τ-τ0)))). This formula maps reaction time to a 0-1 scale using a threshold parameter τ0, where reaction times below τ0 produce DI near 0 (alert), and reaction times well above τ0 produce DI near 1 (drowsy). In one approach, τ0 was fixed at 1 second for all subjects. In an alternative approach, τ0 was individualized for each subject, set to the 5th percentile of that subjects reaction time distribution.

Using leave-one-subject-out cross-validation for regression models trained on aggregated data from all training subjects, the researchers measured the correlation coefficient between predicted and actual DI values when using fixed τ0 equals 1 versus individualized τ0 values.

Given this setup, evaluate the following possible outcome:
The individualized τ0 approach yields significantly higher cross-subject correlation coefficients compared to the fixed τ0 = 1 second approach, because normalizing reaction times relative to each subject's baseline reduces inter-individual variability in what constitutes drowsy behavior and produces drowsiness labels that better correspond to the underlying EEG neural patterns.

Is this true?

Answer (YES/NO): NO